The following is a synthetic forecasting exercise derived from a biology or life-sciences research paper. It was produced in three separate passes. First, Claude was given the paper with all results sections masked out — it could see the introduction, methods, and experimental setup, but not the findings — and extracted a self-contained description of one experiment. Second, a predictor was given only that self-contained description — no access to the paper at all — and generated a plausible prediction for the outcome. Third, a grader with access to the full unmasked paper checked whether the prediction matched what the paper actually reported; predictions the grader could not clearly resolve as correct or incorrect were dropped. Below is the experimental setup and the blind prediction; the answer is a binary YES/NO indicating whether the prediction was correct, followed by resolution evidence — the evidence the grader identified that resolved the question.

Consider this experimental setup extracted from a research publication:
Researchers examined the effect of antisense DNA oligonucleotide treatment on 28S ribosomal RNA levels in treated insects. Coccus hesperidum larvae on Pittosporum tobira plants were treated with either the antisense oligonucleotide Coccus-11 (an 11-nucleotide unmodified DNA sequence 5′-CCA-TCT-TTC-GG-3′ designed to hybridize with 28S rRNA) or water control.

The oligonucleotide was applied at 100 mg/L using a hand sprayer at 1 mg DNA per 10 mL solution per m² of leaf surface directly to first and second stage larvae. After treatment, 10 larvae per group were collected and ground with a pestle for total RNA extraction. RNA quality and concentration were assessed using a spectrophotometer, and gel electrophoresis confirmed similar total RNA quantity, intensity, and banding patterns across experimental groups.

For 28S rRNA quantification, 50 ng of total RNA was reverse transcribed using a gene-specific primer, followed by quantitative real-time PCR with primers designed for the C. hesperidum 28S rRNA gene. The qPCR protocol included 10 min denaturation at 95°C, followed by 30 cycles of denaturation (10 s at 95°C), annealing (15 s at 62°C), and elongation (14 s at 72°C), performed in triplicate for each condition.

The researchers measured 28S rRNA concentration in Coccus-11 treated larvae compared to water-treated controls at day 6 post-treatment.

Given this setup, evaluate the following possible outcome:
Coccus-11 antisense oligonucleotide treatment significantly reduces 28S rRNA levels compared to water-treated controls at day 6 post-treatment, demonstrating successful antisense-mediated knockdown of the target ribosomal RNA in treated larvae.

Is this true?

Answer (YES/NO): YES